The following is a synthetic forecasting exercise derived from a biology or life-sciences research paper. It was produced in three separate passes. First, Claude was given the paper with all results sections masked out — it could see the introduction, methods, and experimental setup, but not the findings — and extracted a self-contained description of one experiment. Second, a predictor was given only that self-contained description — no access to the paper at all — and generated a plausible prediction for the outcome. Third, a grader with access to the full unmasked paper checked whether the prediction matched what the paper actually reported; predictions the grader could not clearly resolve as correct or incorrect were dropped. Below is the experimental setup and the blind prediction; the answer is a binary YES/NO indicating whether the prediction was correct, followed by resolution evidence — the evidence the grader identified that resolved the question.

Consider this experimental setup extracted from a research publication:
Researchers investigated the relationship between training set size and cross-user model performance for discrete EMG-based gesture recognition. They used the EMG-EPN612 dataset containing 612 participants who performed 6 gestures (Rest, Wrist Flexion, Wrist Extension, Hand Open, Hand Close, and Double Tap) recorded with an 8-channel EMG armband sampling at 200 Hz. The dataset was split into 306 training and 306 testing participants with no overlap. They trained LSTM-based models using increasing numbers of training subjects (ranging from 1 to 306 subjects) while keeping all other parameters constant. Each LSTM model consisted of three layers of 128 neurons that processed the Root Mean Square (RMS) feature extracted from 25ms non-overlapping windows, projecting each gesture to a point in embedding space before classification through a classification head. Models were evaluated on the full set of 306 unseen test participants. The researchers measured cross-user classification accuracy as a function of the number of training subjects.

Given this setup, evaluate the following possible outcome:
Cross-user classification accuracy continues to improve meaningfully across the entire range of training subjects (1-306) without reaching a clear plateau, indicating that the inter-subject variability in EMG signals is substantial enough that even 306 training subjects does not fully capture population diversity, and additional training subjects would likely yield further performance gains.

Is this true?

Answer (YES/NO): YES